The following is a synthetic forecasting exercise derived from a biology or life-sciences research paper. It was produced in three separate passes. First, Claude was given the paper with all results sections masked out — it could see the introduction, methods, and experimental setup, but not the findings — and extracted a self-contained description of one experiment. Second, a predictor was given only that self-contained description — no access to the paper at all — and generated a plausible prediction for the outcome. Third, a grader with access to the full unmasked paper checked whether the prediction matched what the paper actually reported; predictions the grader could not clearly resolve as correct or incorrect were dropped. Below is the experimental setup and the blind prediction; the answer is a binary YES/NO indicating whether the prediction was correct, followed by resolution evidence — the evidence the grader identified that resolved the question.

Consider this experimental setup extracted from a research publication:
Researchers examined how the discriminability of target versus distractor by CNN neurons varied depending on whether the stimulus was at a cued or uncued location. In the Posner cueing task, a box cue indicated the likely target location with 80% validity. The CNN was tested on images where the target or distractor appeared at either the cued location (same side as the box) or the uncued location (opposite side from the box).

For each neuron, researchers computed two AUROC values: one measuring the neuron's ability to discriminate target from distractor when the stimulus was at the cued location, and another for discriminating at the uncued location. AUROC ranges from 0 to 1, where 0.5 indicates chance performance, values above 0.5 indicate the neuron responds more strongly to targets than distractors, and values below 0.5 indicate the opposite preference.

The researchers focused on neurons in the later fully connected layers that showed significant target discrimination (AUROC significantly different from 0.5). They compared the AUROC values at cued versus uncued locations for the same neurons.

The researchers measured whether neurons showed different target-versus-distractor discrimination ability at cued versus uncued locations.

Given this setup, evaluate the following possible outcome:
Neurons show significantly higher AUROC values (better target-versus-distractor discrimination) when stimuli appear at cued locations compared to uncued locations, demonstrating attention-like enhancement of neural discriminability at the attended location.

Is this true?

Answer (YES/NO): NO